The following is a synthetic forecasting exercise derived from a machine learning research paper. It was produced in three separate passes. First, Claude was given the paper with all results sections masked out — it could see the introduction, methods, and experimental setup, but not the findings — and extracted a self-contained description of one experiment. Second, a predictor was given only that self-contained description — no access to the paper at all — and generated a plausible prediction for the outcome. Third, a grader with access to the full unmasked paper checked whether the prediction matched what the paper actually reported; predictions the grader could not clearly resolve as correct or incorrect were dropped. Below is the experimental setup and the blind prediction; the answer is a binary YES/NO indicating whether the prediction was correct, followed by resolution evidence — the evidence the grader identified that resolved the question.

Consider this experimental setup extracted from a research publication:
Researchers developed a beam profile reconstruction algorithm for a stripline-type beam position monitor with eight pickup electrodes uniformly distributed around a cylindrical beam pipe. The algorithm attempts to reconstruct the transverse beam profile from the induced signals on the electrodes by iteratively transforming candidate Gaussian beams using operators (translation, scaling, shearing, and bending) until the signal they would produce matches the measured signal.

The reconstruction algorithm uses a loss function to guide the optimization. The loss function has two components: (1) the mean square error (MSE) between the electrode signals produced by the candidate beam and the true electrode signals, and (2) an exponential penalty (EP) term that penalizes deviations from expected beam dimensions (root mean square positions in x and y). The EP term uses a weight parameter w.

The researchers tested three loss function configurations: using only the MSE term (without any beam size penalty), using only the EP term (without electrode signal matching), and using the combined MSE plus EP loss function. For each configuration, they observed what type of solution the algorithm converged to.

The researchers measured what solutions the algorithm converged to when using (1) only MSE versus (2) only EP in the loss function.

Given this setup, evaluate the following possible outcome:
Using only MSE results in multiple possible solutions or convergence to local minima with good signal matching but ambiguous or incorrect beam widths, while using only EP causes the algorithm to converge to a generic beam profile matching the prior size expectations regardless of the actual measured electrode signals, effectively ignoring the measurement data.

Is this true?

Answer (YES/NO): YES